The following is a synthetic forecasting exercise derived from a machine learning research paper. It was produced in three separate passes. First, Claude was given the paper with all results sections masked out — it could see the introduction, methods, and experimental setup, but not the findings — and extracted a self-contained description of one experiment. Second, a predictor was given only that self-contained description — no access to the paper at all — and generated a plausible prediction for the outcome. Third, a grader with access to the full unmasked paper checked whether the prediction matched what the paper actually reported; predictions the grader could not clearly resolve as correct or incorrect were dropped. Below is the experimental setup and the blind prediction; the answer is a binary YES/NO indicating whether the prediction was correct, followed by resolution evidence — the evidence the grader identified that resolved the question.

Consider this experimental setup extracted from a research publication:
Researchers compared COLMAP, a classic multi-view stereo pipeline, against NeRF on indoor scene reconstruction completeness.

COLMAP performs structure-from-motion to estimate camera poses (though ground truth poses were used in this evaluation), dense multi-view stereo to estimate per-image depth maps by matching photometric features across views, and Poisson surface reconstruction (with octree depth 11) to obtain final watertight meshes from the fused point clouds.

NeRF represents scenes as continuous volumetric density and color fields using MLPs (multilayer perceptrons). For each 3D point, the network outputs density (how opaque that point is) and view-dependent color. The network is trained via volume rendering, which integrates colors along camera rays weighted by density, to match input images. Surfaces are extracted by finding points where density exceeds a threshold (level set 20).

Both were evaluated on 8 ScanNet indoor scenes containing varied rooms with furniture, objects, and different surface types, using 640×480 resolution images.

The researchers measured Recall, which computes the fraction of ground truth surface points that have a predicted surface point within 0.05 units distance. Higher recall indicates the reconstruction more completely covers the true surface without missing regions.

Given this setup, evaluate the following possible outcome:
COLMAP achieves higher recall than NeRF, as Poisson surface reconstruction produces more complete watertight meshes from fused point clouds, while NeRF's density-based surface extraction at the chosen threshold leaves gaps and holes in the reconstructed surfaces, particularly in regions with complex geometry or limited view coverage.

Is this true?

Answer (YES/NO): NO